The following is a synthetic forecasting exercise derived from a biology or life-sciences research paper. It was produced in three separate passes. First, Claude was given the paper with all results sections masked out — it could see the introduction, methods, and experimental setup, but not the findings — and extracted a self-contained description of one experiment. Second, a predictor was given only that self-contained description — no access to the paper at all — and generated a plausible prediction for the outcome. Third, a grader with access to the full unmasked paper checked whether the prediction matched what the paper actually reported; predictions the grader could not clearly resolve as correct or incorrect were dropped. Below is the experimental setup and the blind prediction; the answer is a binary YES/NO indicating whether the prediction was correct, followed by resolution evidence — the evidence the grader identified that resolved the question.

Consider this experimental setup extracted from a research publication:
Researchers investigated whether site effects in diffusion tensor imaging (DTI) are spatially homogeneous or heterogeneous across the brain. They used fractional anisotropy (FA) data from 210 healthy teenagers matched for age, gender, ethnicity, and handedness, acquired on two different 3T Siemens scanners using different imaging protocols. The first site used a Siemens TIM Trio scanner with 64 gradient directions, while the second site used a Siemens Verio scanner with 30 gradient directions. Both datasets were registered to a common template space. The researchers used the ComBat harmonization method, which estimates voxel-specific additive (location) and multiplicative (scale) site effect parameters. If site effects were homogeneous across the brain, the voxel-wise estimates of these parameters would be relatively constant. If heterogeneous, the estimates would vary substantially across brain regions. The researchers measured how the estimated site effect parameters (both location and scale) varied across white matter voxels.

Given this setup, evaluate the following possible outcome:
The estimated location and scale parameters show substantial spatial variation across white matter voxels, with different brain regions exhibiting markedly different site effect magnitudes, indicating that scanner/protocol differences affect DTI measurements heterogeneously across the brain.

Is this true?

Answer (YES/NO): YES